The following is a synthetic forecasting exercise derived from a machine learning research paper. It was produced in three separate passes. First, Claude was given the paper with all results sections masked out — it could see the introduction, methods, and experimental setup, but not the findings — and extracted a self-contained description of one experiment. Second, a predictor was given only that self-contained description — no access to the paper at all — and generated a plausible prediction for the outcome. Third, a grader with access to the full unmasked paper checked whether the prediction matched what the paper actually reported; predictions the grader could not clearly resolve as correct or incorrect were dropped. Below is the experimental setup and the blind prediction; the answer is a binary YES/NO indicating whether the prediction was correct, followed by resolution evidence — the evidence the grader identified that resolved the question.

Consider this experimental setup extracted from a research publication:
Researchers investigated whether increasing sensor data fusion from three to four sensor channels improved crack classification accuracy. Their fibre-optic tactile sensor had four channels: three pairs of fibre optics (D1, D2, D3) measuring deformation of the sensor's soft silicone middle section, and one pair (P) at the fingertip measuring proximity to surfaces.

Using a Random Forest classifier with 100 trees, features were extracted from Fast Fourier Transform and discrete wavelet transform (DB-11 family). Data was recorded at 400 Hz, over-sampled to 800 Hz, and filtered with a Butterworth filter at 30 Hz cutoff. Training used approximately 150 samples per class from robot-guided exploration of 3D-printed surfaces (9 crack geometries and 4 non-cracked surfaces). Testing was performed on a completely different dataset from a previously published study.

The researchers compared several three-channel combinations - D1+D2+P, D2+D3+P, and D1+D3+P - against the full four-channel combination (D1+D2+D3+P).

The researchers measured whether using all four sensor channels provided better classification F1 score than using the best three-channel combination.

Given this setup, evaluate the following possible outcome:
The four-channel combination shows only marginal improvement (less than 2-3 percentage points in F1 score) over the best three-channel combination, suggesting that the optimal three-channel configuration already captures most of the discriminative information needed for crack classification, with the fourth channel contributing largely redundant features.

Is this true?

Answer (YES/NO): NO